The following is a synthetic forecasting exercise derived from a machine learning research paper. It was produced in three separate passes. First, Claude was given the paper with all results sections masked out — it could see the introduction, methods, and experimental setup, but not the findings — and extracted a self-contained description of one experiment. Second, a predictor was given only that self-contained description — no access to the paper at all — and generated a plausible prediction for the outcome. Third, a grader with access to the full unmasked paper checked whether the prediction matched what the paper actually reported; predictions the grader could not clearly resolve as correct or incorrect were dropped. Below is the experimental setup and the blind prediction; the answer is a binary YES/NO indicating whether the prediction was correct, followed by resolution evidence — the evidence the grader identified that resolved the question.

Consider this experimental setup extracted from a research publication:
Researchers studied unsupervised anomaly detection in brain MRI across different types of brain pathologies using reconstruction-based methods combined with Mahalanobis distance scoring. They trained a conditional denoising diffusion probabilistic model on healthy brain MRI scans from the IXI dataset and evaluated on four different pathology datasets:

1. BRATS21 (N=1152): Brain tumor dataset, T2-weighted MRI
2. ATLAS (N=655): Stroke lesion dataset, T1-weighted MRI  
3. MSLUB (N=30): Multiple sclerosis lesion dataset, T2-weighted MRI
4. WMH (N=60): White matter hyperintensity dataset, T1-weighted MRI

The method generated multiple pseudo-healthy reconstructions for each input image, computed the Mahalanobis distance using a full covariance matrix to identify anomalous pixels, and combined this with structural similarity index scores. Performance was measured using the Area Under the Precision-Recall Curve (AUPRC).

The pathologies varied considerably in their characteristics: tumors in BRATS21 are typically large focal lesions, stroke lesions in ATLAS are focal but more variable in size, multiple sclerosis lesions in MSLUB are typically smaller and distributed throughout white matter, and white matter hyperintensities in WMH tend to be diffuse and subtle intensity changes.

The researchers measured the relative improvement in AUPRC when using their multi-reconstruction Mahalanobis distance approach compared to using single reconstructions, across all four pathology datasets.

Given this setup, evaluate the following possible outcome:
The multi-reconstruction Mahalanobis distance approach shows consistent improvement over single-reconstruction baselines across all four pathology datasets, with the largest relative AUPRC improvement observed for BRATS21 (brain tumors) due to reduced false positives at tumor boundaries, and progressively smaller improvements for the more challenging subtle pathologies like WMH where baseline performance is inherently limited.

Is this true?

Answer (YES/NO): NO